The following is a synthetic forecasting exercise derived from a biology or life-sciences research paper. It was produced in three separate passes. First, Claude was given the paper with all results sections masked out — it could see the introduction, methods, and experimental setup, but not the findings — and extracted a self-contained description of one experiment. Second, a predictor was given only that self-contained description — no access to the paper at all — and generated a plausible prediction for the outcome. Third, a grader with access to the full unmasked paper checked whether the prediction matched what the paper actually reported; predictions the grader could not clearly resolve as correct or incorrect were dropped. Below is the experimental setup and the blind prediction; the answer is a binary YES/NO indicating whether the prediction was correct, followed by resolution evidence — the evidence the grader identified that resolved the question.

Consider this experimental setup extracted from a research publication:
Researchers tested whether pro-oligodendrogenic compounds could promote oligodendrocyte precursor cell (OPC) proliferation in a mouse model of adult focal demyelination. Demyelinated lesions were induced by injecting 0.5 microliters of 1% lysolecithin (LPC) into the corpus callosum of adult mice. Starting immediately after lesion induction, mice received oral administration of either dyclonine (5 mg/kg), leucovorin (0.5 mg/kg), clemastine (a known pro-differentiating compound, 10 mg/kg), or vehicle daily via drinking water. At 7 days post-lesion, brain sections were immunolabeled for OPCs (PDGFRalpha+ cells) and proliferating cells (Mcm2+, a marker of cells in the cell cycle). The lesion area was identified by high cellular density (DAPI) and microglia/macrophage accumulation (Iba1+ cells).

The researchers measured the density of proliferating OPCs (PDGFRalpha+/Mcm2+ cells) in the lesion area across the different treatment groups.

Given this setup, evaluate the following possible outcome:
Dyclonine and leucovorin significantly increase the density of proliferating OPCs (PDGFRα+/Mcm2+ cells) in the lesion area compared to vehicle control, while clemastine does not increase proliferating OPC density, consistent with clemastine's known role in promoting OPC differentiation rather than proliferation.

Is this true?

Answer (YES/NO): YES